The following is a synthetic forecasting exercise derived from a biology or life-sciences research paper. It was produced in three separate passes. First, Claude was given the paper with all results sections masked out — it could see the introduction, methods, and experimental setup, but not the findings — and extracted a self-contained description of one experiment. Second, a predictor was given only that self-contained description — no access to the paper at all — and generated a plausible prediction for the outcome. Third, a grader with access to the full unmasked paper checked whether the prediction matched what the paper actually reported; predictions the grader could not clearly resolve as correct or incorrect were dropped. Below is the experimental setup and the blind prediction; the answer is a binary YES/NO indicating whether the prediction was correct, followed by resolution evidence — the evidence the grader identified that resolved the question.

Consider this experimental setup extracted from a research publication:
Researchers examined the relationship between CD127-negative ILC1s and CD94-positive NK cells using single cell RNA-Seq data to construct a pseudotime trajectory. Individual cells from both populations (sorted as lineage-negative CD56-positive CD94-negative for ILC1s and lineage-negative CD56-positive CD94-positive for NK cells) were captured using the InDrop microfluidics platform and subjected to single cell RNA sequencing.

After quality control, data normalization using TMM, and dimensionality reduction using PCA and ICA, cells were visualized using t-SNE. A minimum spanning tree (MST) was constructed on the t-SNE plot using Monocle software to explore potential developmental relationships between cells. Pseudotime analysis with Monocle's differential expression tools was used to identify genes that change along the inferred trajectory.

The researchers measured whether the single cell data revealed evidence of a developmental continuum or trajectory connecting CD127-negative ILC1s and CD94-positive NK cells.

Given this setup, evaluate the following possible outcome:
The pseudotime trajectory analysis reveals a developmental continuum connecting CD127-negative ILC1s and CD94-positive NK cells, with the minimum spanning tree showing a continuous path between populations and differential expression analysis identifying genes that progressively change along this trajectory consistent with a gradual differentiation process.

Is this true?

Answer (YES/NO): YES